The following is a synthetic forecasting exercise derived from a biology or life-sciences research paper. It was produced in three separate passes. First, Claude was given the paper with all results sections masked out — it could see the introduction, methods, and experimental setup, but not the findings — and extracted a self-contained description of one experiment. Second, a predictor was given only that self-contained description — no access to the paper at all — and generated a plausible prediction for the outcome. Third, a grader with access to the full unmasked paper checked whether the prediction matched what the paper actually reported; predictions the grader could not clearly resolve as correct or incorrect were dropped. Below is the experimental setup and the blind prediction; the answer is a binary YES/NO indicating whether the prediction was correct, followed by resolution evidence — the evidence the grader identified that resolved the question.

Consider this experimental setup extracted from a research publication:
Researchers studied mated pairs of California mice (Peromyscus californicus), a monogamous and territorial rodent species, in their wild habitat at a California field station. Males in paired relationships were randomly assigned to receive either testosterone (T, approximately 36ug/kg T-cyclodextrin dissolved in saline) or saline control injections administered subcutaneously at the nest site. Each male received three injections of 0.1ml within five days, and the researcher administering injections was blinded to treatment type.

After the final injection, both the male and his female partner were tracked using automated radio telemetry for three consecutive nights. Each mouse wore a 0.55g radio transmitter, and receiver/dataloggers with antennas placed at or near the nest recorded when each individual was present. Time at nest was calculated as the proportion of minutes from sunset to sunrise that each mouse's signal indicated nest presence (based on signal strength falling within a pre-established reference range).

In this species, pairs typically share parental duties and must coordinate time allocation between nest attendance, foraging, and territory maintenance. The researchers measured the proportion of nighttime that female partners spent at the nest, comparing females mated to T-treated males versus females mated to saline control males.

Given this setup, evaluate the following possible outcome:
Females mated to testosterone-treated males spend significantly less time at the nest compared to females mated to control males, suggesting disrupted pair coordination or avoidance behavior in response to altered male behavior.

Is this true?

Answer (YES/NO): YES